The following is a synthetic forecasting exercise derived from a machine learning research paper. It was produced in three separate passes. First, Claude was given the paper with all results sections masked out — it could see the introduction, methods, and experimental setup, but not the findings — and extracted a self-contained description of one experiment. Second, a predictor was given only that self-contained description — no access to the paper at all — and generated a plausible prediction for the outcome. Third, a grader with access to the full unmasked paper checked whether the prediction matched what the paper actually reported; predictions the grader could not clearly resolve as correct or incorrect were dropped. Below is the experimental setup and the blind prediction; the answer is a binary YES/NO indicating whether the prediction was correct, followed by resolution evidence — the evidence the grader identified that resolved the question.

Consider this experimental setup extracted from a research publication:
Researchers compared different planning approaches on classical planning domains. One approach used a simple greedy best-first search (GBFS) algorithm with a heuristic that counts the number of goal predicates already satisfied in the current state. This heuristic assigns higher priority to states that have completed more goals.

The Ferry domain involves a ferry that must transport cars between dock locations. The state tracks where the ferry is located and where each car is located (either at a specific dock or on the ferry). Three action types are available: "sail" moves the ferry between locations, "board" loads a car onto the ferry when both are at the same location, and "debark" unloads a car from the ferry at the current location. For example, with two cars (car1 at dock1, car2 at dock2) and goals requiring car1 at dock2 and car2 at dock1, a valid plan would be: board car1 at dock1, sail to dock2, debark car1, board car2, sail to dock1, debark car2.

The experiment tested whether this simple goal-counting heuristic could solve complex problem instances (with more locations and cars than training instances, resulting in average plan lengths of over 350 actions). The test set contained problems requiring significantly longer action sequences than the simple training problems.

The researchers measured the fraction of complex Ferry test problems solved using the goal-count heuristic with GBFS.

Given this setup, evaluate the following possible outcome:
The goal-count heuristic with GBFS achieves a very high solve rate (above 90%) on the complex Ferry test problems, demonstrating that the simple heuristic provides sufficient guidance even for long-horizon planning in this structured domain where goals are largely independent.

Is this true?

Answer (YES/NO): YES